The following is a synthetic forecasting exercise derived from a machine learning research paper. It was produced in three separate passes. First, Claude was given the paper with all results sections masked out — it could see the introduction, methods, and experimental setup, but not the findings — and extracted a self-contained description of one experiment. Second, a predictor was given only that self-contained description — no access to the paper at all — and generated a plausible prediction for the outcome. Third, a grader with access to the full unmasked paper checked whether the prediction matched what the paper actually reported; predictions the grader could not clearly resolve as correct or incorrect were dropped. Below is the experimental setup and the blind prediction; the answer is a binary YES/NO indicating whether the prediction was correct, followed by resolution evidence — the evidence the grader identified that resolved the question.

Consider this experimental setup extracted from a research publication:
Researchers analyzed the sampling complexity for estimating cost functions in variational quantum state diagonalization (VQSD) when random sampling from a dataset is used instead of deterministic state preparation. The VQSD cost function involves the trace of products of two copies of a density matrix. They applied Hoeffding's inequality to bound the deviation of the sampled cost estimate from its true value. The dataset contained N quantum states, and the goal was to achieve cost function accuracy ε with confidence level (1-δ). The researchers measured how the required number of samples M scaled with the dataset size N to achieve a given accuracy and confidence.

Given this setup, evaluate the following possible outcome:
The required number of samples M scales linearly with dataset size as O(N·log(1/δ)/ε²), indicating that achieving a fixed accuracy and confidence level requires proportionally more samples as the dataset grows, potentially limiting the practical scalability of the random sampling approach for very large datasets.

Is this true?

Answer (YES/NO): NO